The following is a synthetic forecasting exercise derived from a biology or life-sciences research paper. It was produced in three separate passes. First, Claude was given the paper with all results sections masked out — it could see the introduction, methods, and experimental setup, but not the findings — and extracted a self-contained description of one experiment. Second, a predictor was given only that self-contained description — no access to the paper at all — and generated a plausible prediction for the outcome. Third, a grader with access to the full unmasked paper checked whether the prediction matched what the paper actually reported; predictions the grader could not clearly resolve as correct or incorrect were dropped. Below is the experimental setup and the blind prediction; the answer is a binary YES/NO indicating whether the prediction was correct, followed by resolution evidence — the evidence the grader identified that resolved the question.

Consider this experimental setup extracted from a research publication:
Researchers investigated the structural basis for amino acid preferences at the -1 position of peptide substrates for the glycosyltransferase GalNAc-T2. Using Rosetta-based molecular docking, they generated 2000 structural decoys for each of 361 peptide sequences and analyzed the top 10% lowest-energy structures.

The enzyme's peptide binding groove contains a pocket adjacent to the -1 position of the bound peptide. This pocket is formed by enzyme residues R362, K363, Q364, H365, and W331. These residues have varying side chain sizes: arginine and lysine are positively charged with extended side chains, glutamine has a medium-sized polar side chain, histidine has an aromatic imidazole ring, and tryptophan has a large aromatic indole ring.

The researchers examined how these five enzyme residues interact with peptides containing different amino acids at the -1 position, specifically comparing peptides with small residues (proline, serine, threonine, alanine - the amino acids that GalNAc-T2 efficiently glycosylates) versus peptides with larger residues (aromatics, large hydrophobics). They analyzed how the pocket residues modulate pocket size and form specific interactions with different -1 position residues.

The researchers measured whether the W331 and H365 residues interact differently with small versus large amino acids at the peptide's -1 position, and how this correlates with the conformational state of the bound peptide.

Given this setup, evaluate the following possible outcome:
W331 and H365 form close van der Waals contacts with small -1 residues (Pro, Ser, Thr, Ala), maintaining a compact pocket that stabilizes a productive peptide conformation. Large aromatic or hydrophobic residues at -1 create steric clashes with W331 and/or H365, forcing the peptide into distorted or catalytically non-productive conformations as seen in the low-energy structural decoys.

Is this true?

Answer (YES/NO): NO